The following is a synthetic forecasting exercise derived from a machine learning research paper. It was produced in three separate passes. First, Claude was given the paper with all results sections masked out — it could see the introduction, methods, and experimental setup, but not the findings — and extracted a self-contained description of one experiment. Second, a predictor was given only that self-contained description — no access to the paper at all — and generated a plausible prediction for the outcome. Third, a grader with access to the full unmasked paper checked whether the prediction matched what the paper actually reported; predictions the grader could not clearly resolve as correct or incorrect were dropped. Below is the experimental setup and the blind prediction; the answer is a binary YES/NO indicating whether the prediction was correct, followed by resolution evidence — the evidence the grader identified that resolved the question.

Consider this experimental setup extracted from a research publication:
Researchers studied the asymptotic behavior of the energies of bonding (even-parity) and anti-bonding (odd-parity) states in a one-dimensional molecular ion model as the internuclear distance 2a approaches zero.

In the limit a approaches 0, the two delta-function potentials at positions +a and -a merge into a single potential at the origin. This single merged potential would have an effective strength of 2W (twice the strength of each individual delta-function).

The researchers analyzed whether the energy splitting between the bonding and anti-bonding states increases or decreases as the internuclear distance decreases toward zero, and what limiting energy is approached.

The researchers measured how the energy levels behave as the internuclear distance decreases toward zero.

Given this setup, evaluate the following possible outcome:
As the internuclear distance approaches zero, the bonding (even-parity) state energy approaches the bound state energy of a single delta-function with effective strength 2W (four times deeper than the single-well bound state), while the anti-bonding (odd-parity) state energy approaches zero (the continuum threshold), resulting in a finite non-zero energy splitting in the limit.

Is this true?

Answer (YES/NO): NO